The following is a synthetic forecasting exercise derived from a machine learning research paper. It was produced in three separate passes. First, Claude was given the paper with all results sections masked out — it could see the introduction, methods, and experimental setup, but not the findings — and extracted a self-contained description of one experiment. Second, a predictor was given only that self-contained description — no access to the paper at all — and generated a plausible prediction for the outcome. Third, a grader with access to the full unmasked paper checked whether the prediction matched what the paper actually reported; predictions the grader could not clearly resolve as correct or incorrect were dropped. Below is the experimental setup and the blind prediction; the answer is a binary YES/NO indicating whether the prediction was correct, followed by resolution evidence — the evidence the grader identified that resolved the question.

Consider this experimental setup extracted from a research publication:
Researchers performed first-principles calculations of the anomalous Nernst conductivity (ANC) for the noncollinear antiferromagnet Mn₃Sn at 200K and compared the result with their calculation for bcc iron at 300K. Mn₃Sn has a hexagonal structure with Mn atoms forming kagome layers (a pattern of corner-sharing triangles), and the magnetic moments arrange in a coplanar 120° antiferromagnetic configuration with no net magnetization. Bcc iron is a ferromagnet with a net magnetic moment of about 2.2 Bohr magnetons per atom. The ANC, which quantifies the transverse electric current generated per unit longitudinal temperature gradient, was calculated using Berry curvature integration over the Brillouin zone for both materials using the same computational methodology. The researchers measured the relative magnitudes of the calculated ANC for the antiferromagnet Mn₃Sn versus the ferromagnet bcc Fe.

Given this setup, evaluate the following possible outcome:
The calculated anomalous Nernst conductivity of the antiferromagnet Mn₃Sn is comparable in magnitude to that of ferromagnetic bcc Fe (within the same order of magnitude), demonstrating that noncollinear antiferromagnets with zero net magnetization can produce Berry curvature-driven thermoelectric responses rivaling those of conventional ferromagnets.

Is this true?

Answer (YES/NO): YES